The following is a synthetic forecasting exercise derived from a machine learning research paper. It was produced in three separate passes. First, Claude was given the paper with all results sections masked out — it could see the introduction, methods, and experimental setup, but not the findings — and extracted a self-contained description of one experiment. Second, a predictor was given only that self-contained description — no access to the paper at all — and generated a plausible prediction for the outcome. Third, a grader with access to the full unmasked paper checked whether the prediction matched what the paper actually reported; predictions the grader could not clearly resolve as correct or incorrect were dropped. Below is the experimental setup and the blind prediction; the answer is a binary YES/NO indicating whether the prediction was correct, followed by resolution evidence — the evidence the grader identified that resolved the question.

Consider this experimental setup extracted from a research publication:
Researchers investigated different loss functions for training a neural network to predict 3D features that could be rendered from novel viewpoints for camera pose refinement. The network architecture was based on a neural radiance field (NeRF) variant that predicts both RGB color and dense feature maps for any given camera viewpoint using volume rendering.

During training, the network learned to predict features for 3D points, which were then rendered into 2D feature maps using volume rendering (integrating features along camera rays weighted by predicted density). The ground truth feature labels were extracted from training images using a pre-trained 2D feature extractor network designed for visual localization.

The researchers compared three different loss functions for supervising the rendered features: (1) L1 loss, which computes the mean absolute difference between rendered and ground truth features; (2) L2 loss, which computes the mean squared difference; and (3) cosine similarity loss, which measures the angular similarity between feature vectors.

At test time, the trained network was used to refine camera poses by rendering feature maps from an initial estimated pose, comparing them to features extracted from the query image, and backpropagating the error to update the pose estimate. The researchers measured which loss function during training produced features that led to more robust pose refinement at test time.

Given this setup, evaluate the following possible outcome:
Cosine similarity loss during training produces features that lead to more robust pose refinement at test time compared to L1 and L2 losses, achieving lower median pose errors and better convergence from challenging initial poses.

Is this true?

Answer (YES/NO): NO